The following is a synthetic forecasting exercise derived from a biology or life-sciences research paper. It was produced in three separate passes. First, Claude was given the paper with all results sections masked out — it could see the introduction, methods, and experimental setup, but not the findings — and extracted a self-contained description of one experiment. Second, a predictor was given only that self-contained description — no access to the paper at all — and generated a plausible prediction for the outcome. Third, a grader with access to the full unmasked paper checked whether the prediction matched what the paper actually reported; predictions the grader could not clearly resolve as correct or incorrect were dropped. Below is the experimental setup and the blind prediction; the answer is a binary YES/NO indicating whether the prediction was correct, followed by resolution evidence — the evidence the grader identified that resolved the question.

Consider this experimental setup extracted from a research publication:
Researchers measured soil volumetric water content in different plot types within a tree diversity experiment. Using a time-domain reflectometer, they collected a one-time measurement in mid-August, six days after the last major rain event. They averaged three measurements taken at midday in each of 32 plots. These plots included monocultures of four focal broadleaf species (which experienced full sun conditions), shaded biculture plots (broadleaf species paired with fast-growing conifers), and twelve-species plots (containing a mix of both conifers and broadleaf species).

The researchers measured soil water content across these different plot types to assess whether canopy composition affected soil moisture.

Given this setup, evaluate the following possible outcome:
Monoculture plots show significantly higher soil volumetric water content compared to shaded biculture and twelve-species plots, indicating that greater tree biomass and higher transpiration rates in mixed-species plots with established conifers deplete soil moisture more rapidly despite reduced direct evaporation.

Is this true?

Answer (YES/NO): YES